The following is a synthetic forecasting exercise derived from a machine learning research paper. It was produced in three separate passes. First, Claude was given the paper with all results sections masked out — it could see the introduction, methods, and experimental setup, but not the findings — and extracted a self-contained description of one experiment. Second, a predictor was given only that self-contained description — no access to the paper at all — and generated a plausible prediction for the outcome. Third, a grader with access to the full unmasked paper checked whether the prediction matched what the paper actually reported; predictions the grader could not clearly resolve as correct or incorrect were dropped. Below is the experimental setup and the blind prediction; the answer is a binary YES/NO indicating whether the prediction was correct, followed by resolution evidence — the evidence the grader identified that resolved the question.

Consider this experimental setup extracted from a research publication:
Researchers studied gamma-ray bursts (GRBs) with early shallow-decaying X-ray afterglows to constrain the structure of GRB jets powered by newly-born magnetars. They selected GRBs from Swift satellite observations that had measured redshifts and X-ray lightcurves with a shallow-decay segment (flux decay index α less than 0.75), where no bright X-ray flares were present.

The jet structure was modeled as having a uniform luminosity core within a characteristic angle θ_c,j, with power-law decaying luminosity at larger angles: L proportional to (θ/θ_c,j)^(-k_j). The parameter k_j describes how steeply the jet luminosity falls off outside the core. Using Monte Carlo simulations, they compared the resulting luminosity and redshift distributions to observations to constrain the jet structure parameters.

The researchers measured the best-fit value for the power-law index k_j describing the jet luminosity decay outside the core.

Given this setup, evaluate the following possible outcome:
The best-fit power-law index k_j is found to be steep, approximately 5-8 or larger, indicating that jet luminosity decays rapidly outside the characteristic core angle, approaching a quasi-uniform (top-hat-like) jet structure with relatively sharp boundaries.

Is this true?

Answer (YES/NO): NO